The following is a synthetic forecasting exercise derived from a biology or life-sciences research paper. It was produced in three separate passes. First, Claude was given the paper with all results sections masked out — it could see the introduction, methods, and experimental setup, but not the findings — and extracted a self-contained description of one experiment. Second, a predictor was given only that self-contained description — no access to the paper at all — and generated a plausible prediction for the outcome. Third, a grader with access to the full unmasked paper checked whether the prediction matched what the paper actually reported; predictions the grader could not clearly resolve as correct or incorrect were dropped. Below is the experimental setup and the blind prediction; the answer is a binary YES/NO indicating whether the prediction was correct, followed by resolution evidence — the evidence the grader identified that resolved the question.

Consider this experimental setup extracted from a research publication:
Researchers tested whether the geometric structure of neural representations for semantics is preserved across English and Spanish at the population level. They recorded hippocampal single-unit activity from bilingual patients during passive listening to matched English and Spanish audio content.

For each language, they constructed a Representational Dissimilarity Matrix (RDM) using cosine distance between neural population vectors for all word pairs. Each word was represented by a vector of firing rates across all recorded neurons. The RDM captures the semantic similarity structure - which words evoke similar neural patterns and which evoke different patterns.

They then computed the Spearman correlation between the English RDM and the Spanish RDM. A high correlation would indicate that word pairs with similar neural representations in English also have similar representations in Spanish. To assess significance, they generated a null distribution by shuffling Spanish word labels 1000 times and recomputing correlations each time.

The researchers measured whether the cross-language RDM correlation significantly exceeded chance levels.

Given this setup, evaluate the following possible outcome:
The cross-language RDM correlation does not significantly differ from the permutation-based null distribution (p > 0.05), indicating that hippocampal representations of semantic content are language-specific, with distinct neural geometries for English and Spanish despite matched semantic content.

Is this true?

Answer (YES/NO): NO